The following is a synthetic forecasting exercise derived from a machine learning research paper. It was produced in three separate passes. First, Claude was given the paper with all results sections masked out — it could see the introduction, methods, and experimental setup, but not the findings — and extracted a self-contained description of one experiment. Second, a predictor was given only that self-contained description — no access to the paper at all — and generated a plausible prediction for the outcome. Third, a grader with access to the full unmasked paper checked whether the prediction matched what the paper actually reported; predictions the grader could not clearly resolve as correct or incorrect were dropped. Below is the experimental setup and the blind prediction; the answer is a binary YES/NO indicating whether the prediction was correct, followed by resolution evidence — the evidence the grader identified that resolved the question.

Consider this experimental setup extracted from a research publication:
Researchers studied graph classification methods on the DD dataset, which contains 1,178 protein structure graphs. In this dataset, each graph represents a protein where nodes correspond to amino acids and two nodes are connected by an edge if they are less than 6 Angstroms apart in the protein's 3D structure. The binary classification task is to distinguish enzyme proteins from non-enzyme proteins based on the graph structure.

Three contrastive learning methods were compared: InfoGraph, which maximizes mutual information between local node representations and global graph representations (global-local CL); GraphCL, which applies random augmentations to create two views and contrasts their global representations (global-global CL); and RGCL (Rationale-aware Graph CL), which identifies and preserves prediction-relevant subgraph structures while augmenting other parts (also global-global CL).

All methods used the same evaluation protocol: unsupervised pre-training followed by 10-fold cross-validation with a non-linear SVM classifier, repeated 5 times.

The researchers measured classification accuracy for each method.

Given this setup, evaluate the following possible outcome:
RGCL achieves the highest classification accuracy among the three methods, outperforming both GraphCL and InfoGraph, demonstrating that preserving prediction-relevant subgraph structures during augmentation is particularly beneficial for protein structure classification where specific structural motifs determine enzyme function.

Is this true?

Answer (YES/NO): YES